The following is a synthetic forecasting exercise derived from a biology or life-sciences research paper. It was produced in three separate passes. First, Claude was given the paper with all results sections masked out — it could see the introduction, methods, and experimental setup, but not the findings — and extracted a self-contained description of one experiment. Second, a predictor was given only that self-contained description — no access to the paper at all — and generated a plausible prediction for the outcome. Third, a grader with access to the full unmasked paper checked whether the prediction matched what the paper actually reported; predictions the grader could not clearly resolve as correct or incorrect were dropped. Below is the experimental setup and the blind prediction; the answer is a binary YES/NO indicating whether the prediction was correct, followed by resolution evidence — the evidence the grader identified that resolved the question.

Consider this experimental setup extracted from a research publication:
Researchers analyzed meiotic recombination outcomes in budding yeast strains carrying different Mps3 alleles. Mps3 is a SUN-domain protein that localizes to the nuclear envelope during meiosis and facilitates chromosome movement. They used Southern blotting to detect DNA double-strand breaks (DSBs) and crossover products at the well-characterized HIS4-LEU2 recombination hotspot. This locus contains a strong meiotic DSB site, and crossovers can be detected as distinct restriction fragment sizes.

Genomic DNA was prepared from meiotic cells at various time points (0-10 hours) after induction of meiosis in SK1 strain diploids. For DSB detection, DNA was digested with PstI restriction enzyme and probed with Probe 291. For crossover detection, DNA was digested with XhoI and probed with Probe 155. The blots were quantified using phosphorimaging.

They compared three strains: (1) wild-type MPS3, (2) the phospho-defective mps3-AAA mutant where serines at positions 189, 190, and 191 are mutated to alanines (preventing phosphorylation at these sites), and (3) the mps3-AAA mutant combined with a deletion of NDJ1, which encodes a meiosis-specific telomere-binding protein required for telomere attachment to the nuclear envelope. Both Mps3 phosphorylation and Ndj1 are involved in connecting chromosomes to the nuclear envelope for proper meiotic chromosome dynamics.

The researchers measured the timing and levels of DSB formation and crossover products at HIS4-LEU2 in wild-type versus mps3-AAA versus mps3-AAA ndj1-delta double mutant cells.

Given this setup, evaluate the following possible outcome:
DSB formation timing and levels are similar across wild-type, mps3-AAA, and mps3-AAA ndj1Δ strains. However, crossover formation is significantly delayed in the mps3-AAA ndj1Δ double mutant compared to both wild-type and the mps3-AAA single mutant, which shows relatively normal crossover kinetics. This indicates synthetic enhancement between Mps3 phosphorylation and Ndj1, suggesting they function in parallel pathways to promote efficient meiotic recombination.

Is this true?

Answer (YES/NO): NO